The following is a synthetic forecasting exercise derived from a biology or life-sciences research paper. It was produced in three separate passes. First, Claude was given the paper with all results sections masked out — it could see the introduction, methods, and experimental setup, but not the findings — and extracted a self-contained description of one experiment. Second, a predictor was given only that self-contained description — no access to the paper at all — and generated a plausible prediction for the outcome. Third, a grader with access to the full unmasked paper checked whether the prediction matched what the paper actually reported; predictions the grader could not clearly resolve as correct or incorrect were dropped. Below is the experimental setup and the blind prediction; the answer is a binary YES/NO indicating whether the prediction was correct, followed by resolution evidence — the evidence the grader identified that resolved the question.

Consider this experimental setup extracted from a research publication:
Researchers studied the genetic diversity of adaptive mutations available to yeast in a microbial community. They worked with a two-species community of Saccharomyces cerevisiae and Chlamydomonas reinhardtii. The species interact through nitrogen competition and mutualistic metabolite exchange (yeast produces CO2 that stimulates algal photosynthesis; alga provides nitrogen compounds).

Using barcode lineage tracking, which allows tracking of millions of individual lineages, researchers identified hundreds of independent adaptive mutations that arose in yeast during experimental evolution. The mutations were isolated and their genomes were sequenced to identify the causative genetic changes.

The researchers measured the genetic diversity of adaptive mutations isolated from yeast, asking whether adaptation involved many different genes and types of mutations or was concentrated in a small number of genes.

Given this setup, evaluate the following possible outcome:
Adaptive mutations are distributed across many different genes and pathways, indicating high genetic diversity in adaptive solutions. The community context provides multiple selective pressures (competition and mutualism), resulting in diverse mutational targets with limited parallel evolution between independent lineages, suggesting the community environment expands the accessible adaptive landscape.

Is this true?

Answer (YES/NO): NO